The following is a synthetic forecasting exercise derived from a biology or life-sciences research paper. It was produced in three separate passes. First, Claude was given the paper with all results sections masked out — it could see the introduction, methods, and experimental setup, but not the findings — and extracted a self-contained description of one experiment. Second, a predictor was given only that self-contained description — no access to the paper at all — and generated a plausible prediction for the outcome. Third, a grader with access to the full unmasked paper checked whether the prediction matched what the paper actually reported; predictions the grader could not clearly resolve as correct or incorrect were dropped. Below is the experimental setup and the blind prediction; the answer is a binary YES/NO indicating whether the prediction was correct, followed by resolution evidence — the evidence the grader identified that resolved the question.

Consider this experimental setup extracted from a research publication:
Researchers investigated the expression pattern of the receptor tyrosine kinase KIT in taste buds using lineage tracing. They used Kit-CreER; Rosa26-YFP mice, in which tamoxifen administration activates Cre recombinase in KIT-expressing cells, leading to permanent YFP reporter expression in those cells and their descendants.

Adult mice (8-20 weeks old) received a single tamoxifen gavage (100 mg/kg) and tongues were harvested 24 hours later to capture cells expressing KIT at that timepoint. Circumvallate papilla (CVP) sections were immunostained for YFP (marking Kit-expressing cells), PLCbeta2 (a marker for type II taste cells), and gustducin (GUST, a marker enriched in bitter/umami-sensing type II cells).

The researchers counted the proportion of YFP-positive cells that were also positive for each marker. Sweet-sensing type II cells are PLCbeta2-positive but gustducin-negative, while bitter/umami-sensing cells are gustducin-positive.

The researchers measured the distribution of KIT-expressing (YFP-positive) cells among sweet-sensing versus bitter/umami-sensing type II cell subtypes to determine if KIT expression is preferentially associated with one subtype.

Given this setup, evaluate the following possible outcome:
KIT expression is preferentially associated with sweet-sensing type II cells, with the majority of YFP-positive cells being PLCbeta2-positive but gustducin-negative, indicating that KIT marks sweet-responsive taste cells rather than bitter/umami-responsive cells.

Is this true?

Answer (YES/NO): YES